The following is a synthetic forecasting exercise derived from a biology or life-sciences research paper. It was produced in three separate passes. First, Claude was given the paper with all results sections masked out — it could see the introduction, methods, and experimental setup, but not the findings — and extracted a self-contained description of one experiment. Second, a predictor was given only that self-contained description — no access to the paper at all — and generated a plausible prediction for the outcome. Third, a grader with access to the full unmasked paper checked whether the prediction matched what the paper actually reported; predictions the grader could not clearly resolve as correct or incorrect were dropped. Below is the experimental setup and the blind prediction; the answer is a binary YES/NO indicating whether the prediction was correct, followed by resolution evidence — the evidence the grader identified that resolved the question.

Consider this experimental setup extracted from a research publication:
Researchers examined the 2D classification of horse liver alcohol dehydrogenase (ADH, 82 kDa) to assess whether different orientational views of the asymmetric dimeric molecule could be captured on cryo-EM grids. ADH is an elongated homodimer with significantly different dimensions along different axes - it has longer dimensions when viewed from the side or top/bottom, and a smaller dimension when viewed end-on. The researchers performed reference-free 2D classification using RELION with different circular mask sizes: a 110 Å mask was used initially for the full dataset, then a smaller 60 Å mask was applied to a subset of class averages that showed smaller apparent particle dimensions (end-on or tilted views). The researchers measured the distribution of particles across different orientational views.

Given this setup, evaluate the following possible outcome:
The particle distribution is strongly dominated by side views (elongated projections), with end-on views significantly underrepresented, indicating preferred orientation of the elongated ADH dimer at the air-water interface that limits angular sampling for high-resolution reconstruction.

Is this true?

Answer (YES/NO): NO